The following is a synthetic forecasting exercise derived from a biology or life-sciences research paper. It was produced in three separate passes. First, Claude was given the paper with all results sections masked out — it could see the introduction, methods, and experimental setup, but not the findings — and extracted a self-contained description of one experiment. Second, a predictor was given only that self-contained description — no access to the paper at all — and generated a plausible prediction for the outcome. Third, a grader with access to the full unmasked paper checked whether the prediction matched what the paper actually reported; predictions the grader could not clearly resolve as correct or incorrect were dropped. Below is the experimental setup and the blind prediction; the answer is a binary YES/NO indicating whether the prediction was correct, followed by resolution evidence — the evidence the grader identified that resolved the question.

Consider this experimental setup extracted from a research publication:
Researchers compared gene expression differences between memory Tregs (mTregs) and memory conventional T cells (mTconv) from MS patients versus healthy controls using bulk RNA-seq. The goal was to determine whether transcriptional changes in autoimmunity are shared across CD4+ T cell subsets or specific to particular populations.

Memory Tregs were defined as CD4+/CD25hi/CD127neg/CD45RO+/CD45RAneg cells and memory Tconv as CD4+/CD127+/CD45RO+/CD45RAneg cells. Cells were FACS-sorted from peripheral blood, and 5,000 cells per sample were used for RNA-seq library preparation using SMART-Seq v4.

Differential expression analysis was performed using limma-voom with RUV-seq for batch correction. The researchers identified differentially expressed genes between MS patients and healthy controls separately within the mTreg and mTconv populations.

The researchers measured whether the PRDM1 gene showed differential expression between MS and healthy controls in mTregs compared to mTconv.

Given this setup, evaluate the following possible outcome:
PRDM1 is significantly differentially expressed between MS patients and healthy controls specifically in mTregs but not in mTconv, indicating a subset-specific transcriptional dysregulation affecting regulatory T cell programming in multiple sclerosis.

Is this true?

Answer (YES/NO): NO